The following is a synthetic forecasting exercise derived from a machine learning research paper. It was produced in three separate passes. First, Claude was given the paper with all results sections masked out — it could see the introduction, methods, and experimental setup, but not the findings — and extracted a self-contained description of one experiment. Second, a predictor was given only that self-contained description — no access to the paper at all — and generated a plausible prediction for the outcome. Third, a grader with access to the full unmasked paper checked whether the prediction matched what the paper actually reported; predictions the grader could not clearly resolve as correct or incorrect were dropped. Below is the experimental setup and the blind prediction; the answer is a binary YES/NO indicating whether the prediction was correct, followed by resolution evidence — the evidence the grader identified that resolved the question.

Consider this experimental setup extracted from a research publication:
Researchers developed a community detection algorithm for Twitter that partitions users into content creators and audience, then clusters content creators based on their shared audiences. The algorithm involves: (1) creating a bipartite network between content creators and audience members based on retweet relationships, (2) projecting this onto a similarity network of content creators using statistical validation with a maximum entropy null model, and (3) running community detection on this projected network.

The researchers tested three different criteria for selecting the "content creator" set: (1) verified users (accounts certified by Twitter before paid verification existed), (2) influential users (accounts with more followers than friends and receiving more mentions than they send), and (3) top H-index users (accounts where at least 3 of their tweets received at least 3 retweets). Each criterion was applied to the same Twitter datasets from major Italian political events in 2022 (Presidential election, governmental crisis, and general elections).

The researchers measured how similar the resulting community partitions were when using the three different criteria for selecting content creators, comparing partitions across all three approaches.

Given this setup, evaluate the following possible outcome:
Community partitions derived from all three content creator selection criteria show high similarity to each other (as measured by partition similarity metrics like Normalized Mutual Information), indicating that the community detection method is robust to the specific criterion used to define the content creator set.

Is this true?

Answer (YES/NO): YES